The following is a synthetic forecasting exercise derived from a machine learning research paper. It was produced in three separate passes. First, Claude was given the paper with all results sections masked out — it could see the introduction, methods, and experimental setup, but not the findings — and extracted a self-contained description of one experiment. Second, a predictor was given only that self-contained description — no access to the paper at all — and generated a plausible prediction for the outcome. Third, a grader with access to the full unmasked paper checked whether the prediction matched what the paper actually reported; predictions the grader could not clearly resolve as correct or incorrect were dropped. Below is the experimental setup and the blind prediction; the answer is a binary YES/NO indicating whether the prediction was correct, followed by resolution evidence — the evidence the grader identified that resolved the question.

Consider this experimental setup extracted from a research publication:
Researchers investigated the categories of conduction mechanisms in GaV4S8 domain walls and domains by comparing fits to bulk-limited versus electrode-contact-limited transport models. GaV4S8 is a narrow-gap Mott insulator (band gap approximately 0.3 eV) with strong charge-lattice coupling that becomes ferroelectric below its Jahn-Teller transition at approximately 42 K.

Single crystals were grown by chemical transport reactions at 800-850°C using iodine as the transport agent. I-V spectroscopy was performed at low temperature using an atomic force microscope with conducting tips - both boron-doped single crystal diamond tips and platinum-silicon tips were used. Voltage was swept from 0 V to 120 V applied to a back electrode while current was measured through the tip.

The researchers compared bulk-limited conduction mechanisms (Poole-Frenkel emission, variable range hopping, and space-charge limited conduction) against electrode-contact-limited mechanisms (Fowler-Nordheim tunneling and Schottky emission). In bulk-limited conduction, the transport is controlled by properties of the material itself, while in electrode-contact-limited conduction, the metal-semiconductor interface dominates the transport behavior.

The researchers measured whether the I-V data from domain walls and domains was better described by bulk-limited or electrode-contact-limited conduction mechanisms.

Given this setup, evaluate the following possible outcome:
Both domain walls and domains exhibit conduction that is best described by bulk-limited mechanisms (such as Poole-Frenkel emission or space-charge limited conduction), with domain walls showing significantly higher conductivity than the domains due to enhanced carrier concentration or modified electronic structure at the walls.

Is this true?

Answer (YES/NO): NO